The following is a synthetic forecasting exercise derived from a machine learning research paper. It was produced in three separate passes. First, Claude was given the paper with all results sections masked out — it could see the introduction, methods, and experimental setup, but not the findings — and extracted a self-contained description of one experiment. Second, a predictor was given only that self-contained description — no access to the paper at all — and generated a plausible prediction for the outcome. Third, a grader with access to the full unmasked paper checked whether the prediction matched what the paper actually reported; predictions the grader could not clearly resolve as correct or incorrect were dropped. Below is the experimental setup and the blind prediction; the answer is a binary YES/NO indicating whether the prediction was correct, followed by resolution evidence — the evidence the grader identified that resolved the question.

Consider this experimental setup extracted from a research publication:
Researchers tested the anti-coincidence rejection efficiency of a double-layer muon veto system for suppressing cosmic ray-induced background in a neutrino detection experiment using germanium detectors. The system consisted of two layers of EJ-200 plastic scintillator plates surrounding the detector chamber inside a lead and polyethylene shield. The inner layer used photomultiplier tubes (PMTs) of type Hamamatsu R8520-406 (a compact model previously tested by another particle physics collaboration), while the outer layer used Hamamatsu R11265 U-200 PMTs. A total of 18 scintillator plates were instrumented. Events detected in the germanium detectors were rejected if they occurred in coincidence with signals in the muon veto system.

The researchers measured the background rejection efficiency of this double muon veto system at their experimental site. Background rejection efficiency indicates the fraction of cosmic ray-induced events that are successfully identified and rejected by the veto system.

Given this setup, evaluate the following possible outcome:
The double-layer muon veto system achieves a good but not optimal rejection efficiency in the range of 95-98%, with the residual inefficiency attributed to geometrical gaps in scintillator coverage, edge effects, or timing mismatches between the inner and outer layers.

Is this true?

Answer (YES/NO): NO